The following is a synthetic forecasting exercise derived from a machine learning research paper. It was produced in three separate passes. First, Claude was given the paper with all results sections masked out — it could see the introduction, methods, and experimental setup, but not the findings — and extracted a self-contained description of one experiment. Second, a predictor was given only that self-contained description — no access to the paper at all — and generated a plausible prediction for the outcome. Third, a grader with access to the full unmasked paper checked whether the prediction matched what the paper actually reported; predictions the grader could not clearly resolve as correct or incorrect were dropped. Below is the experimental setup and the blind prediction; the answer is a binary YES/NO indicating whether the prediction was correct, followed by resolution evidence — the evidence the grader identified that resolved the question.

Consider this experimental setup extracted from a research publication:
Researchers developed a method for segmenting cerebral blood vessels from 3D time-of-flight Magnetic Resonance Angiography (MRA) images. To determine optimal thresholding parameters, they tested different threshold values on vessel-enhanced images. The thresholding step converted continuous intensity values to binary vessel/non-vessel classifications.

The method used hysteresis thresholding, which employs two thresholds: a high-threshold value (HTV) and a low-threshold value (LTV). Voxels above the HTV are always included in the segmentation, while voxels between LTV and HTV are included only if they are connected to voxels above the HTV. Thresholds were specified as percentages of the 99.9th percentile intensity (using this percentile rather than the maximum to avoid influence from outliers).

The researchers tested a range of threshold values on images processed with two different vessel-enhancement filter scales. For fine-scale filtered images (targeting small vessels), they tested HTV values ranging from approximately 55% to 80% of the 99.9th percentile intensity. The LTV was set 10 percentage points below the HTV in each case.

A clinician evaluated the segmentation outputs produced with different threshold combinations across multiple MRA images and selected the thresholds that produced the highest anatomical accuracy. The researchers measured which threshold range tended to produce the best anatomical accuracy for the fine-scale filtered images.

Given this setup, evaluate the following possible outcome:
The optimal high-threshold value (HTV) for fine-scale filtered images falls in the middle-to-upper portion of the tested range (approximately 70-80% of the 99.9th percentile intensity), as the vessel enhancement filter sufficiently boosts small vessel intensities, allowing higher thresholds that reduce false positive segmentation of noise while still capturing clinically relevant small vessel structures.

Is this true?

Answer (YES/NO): NO